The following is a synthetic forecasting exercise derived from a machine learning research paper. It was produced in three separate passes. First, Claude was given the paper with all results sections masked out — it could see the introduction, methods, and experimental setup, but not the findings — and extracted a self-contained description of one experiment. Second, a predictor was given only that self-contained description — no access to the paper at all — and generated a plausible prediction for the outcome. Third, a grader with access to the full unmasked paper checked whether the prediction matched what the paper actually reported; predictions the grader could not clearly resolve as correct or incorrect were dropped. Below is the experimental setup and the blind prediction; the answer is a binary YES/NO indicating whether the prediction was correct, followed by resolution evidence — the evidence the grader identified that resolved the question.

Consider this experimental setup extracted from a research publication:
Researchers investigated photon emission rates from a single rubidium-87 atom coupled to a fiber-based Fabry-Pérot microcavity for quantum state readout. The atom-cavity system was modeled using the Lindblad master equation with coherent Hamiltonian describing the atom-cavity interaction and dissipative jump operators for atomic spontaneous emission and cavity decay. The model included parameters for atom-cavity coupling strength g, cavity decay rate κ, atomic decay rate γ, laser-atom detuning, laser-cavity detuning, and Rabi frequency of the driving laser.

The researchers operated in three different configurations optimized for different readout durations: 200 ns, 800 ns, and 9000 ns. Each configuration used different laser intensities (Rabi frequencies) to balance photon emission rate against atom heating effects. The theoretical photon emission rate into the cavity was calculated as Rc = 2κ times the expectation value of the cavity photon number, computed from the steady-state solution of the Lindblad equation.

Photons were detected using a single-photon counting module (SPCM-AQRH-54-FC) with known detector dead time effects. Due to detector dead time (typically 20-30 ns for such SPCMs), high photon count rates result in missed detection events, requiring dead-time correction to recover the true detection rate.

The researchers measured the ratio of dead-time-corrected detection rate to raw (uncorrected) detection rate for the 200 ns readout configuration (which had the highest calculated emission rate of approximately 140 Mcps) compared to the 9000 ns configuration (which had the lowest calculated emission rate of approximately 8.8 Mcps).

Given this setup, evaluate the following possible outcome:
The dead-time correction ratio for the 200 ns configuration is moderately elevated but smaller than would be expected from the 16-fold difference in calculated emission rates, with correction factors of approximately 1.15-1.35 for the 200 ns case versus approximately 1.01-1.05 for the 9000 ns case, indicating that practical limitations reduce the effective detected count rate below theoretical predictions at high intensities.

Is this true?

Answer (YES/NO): NO